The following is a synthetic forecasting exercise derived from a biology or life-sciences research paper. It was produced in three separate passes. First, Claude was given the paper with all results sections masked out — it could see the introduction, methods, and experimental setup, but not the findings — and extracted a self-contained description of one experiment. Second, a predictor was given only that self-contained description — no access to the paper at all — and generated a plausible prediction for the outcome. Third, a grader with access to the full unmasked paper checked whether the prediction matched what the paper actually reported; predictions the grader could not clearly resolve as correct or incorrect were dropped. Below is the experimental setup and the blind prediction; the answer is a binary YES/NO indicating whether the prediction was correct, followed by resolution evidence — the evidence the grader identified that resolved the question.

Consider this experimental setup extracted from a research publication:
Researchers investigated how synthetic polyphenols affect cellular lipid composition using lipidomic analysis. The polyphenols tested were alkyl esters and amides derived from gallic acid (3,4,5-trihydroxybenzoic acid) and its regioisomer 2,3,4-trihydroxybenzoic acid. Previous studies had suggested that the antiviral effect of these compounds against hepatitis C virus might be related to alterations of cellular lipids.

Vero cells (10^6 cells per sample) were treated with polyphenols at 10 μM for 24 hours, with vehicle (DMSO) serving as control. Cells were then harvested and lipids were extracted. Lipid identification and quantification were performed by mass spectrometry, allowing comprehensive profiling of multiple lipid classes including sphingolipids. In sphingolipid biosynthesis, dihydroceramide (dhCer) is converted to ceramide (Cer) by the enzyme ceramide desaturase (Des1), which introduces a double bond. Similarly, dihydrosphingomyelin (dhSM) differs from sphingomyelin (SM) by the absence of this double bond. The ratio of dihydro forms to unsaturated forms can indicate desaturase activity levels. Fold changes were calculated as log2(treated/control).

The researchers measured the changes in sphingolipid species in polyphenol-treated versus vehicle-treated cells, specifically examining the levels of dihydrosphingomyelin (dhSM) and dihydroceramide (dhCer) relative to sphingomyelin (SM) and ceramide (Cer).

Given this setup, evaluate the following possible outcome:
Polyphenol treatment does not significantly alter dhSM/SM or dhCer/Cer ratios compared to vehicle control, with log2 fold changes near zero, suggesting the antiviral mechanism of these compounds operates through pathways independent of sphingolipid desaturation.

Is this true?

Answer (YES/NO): NO